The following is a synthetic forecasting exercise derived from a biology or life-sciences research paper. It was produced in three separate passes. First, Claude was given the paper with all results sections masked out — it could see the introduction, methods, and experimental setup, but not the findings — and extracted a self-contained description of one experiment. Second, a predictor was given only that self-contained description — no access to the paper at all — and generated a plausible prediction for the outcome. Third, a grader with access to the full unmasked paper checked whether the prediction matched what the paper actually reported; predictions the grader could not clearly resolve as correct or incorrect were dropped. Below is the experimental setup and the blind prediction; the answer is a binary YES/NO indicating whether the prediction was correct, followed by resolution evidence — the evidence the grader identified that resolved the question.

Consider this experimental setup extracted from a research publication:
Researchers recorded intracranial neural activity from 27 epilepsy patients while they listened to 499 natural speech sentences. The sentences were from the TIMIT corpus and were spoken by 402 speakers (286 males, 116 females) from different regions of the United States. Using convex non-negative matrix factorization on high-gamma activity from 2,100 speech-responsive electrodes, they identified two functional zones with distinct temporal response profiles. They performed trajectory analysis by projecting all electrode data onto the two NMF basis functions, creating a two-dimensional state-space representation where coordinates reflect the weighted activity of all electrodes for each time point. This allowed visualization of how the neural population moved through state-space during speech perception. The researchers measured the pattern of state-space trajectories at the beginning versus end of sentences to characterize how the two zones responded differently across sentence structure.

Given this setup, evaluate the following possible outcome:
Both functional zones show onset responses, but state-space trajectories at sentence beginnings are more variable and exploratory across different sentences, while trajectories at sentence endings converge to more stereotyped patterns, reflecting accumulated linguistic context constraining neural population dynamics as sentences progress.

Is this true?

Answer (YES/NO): NO